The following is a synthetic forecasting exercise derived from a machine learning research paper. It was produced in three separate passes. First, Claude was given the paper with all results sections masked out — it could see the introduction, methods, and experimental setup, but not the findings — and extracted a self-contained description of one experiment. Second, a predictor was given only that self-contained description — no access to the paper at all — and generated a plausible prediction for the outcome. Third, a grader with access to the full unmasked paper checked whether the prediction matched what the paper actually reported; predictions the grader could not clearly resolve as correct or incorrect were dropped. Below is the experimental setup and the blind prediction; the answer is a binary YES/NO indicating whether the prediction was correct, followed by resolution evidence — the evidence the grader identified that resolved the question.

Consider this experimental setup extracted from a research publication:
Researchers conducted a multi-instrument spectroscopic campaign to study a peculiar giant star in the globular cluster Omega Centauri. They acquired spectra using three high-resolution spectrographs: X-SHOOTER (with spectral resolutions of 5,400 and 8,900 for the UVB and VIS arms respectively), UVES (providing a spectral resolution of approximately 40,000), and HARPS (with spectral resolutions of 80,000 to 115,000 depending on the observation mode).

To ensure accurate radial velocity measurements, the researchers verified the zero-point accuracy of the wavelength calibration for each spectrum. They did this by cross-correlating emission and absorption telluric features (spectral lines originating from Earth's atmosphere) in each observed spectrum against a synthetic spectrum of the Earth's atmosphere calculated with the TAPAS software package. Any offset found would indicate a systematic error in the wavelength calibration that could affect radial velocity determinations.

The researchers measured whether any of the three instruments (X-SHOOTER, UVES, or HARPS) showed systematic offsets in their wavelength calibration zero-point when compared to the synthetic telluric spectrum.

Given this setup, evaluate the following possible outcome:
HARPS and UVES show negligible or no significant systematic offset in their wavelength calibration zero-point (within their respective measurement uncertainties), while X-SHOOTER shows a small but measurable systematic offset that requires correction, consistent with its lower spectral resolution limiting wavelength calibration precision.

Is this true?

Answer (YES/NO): YES